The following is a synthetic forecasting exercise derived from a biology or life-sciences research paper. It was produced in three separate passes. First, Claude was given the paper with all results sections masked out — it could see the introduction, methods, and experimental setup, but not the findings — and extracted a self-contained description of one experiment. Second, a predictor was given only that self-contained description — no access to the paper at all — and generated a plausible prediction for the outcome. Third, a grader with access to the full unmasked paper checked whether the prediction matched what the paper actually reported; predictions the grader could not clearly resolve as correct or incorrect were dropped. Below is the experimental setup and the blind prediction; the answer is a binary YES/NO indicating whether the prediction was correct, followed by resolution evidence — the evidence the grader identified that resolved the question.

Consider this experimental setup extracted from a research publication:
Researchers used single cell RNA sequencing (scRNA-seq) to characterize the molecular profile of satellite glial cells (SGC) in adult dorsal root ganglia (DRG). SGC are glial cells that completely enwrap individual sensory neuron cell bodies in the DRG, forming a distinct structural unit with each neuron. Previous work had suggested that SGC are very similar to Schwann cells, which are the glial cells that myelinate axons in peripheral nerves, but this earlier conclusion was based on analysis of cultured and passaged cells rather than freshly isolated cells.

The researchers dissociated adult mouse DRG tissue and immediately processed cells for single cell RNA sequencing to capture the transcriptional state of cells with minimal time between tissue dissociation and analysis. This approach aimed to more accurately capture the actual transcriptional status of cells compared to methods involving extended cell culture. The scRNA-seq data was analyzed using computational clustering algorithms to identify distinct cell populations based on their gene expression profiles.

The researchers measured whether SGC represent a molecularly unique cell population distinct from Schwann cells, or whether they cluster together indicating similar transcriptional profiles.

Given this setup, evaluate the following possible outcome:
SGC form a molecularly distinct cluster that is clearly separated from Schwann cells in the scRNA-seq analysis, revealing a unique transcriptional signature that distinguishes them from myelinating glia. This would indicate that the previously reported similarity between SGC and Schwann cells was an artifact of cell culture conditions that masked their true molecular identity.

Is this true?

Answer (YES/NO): YES